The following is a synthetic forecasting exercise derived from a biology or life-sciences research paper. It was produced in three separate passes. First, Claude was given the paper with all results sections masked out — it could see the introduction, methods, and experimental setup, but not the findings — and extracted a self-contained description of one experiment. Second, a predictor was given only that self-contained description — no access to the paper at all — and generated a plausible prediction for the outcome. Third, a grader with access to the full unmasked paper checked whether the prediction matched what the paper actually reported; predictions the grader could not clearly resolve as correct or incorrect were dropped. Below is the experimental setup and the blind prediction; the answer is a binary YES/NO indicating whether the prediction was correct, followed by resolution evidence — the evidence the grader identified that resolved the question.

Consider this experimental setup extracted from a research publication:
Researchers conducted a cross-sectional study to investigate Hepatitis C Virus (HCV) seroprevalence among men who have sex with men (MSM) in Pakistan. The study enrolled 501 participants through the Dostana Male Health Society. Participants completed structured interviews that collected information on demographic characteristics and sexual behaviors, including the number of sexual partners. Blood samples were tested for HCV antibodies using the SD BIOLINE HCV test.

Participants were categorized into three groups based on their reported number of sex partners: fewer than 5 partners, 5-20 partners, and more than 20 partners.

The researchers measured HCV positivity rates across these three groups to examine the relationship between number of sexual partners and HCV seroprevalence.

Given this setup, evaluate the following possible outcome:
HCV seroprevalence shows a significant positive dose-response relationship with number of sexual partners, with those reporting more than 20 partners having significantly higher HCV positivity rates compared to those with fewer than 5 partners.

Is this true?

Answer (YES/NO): NO